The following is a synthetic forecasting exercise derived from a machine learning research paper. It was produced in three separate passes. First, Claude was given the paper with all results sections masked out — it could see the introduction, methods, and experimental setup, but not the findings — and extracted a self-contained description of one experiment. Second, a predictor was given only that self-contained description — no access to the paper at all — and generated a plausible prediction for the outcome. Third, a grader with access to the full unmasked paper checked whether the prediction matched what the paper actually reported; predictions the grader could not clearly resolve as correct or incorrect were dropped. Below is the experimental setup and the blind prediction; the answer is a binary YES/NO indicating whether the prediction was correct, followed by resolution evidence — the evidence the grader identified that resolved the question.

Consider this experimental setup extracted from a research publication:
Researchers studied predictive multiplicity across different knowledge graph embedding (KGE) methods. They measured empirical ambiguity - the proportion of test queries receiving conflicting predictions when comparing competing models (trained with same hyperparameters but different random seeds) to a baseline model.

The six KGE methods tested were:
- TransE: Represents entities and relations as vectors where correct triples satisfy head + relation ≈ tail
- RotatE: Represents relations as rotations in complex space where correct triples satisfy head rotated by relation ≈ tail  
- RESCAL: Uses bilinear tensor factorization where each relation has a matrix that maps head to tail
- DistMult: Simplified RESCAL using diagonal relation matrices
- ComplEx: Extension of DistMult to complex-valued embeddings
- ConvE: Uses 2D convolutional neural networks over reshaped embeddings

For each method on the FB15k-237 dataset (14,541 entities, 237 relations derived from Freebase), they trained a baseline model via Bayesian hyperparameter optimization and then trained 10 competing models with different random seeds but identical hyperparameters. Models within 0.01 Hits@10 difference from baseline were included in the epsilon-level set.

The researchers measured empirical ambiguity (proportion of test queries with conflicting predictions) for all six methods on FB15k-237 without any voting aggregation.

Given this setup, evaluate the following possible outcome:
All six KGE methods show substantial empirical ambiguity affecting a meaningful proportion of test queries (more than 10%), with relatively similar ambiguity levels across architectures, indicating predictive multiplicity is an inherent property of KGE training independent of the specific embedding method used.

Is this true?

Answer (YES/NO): NO